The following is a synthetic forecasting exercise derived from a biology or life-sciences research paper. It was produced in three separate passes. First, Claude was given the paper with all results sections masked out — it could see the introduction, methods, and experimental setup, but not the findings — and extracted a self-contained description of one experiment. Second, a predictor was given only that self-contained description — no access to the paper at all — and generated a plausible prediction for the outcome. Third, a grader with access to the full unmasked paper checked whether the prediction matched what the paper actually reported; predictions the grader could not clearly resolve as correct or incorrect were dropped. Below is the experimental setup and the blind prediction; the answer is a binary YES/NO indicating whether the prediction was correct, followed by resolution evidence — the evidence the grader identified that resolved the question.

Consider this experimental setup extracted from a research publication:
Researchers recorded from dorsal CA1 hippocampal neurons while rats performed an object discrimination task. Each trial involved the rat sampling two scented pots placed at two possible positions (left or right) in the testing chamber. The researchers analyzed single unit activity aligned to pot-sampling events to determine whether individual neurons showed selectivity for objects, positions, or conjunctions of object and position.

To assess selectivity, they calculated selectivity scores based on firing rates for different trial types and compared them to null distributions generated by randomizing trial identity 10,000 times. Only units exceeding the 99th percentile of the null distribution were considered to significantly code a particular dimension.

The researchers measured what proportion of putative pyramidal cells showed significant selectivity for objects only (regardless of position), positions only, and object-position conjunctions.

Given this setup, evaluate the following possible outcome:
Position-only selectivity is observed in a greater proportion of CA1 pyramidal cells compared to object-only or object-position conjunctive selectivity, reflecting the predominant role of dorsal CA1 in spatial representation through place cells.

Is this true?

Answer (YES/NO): YES